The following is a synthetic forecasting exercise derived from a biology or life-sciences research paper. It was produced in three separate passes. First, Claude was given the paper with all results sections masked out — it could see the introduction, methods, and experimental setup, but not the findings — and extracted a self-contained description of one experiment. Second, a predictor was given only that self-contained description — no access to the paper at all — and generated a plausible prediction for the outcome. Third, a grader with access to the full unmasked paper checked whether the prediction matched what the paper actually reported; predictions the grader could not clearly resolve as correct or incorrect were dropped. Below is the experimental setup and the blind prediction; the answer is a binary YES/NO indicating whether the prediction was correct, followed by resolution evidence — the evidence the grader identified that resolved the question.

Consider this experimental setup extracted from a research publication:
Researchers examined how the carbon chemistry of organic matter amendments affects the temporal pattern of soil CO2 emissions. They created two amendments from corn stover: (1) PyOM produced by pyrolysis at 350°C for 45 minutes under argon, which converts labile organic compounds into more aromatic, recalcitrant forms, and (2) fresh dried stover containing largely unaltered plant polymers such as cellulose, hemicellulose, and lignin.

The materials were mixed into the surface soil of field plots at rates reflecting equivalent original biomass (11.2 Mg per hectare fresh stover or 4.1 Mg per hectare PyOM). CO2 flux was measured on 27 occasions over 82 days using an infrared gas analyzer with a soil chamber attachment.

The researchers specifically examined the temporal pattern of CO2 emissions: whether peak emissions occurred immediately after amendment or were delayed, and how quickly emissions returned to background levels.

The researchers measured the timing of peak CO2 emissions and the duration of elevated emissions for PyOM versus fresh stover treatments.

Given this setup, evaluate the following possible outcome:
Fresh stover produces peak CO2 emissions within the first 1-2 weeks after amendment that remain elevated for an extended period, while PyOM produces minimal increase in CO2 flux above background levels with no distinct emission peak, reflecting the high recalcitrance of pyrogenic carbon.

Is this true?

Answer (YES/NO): NO